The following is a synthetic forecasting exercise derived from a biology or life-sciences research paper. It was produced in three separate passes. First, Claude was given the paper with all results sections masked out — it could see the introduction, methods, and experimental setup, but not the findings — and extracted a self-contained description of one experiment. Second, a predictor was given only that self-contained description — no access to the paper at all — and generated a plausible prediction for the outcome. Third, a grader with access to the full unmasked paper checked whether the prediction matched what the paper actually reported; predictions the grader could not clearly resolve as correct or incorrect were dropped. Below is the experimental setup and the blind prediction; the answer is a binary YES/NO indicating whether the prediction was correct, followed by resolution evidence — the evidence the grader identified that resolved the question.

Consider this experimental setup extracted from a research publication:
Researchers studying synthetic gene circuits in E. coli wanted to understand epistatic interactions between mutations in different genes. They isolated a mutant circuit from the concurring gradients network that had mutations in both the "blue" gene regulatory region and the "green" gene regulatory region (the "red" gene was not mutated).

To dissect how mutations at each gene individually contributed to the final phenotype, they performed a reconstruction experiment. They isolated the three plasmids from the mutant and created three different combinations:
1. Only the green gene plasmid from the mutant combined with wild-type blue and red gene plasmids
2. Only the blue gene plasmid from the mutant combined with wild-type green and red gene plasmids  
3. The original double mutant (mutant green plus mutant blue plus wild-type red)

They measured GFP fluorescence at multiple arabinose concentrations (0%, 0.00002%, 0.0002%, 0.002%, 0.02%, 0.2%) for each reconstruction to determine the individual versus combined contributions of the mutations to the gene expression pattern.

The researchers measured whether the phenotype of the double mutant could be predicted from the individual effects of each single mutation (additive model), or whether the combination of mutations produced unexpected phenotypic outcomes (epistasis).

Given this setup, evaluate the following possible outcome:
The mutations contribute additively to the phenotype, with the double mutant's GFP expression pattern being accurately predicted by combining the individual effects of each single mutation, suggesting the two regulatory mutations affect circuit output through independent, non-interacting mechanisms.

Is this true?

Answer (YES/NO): NO